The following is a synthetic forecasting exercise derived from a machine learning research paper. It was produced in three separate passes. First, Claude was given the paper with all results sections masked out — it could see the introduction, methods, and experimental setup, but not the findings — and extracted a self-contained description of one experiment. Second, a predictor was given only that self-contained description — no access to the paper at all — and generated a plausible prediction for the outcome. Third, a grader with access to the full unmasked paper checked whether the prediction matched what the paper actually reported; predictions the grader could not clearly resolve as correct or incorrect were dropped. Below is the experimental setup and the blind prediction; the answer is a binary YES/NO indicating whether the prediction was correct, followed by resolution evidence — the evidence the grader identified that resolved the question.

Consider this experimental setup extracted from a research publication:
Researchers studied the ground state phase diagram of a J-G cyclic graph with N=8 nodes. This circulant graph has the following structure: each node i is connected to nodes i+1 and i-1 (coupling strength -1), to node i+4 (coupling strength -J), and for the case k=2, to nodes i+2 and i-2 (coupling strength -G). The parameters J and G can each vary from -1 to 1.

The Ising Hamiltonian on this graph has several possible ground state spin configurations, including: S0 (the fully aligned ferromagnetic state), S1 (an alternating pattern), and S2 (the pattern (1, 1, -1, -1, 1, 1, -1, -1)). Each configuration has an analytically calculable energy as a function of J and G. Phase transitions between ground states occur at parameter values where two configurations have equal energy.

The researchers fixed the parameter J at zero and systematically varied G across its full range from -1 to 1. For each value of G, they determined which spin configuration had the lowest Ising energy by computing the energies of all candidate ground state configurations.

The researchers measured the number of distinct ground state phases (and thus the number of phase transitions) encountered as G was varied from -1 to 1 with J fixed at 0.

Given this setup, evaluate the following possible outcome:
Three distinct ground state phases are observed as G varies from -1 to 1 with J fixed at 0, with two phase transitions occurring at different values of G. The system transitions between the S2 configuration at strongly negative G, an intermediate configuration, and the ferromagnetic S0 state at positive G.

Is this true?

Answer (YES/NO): NO